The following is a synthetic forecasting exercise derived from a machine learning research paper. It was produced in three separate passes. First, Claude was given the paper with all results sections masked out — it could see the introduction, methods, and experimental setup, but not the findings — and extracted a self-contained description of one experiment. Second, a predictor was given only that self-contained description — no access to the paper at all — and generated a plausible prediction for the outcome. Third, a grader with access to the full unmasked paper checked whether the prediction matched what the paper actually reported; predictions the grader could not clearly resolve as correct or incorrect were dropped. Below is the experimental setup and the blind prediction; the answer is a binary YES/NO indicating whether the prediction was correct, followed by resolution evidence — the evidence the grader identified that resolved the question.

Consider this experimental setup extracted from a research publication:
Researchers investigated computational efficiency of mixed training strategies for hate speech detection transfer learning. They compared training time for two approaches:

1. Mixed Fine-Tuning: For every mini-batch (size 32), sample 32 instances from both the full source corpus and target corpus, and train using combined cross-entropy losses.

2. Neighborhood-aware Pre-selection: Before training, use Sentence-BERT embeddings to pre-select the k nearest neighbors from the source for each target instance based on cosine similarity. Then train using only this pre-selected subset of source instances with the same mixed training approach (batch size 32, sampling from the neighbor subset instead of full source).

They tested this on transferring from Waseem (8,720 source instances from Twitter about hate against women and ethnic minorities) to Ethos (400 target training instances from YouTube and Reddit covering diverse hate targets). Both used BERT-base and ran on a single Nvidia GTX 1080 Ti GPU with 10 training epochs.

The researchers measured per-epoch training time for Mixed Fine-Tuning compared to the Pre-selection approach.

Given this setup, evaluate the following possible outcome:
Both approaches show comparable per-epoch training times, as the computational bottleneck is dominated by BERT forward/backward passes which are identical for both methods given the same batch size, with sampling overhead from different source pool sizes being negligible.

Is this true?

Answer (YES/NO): NO